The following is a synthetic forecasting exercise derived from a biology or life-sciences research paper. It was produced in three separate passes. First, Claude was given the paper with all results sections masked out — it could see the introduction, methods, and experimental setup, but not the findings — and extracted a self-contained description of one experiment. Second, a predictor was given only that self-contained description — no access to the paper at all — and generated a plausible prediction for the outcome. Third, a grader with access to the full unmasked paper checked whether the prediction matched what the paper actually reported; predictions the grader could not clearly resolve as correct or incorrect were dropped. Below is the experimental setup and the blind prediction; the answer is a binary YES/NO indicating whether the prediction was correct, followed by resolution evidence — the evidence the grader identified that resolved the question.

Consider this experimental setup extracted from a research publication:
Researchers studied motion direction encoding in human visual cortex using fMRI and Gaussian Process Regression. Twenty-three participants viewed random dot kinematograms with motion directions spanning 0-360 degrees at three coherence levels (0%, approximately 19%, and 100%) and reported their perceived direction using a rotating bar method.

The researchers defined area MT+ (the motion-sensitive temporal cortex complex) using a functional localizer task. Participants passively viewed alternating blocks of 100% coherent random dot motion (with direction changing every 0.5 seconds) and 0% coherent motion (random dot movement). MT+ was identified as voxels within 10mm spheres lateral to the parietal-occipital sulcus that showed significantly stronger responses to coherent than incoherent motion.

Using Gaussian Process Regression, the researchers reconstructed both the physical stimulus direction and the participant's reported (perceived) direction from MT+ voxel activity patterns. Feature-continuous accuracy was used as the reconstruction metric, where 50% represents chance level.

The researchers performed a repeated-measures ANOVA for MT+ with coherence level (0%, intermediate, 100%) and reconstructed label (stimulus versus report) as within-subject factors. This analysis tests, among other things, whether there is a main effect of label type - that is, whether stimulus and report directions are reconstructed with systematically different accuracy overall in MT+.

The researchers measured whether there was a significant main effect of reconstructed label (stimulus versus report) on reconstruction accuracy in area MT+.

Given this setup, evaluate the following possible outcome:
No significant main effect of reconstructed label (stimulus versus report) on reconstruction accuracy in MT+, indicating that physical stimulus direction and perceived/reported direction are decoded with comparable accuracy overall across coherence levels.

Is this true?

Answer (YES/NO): YES